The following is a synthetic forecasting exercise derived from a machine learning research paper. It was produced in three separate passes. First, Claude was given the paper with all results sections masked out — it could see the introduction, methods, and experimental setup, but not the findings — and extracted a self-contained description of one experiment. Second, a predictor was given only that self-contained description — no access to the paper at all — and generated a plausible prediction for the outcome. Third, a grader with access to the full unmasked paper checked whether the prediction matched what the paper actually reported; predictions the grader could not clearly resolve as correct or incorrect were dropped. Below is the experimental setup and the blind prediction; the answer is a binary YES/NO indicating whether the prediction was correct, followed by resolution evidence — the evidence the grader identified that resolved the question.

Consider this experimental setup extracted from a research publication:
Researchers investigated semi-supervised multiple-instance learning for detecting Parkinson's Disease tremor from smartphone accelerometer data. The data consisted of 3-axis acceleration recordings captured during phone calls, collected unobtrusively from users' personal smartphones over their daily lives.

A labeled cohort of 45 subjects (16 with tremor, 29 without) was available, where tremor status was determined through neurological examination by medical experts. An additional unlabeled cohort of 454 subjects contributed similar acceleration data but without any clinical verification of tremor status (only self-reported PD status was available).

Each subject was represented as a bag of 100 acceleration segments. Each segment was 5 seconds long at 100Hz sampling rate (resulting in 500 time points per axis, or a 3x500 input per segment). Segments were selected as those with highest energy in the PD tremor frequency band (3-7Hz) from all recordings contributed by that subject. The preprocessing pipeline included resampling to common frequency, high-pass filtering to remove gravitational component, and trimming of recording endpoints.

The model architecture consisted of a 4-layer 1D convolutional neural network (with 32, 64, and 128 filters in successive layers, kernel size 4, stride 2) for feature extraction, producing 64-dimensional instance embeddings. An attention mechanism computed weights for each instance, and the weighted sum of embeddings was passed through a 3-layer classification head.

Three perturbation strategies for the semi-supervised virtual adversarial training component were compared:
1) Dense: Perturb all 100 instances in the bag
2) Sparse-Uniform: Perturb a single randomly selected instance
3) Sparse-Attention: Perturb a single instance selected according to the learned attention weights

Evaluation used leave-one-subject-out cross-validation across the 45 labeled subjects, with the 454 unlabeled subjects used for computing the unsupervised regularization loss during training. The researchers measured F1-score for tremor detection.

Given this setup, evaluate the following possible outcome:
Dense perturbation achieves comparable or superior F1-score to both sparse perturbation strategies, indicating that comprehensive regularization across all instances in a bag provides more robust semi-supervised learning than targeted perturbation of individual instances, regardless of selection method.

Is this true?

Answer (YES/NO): NO